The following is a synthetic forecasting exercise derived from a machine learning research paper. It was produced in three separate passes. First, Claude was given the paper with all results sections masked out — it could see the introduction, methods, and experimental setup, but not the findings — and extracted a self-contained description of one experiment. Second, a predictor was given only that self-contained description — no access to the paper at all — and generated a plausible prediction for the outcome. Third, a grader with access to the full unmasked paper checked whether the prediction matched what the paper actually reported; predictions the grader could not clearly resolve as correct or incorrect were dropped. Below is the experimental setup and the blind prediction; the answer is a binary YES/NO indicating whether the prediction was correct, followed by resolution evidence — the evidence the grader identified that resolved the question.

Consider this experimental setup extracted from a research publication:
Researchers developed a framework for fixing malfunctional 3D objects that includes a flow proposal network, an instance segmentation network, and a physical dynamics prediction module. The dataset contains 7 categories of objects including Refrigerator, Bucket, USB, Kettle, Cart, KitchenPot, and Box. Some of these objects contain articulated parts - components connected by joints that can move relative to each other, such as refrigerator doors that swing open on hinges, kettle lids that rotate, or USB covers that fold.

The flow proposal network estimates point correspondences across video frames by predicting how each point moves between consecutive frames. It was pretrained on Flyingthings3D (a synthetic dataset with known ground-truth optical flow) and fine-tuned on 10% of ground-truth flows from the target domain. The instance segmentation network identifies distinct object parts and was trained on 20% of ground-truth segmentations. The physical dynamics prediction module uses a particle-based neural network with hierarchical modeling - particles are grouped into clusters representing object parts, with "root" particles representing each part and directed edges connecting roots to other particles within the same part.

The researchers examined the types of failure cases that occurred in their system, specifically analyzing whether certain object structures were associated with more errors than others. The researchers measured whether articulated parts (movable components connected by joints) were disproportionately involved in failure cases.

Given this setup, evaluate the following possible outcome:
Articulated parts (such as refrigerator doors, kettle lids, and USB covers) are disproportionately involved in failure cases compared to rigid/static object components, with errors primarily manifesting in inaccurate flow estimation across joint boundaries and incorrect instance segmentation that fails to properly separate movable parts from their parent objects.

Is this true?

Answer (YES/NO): NO